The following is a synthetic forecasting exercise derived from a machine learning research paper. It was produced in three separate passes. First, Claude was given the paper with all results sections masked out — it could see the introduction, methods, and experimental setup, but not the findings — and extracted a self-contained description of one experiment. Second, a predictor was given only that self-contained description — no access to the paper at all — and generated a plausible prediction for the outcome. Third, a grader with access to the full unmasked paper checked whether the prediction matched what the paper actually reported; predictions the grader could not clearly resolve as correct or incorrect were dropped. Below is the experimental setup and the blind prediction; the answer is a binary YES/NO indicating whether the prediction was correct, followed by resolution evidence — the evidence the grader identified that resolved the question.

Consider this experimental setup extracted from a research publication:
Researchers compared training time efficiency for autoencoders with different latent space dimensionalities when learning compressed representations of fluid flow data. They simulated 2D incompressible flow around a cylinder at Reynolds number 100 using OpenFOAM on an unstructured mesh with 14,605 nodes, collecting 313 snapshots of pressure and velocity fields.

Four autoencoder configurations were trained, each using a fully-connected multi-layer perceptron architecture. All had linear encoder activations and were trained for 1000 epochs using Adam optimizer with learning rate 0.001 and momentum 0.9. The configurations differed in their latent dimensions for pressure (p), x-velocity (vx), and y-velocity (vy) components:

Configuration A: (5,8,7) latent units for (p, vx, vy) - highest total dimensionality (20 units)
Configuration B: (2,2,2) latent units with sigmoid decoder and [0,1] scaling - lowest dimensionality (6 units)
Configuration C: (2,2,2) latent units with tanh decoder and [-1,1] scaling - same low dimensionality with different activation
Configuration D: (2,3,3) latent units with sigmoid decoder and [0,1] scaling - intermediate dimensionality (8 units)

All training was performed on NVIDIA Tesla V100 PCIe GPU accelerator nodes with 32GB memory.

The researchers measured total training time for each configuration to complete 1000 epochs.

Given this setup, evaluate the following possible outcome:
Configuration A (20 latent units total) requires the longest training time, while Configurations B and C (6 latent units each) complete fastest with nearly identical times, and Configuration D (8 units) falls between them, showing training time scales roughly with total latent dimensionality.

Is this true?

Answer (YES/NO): NO